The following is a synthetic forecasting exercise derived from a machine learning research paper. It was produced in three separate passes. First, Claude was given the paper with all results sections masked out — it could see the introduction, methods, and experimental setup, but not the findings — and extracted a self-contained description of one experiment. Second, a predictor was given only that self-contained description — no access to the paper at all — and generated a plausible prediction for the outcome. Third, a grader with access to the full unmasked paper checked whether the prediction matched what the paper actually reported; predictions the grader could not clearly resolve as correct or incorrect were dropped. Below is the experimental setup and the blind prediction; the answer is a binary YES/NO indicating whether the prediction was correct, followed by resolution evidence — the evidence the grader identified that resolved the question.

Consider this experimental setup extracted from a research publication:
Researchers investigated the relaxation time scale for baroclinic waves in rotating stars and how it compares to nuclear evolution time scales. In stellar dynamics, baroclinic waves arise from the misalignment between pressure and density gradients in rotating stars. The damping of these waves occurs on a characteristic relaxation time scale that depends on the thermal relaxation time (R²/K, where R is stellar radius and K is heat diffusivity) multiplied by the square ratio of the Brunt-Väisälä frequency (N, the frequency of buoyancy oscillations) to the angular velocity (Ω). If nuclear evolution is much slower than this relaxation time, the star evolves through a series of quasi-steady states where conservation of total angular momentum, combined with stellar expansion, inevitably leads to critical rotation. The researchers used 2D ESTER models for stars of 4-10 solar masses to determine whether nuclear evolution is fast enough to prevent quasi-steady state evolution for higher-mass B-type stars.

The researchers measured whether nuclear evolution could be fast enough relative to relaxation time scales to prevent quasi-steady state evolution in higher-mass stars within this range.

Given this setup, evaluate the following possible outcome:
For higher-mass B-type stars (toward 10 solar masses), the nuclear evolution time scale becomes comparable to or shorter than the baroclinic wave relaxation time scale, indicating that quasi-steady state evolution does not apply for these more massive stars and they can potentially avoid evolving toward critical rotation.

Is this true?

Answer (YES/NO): YES